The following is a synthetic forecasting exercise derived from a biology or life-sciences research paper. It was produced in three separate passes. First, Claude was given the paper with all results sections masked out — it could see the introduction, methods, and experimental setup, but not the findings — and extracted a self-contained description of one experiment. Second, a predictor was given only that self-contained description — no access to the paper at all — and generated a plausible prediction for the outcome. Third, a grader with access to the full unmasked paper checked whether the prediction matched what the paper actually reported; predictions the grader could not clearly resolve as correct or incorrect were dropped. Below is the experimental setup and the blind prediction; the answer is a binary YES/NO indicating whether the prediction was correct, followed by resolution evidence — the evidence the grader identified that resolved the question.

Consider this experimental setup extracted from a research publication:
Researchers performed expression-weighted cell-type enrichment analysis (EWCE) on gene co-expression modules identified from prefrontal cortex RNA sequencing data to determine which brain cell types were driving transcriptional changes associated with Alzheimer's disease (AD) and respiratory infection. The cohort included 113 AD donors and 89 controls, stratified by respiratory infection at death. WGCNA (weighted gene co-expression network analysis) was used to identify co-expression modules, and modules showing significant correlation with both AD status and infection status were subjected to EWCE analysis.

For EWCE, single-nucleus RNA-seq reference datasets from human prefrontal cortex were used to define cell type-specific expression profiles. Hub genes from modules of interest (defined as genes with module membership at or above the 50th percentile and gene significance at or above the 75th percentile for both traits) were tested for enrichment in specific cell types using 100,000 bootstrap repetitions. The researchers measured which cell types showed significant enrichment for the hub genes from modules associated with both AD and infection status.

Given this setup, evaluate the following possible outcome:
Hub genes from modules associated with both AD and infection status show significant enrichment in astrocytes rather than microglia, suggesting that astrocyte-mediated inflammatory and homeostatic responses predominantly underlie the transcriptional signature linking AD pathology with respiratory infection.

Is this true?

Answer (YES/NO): NO